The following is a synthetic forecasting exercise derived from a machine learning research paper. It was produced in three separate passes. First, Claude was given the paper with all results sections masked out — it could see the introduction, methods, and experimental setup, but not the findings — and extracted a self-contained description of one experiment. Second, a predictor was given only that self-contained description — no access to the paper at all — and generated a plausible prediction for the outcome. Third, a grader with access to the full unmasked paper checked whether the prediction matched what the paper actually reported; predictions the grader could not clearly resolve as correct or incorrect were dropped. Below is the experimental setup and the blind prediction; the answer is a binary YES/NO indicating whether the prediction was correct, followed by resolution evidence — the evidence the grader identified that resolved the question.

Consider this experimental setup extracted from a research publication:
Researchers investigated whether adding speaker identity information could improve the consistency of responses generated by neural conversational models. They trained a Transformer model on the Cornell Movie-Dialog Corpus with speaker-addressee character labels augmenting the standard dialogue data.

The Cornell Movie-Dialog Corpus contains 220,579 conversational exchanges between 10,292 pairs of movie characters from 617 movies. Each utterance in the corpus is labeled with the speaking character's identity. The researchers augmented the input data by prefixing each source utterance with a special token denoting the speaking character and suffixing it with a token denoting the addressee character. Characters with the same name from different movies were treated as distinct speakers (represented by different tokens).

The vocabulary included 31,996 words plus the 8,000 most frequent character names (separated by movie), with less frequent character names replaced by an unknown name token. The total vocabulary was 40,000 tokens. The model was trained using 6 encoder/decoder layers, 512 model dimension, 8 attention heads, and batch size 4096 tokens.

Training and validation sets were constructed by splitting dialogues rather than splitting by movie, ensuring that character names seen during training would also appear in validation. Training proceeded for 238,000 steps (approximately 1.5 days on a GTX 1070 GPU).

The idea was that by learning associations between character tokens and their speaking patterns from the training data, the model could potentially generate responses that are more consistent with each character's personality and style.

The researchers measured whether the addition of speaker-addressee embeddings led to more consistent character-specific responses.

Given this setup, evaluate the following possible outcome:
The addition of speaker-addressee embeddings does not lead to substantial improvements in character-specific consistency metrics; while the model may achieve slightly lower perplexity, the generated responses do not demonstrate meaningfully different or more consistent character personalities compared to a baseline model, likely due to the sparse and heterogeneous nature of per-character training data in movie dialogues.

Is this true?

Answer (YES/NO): NO